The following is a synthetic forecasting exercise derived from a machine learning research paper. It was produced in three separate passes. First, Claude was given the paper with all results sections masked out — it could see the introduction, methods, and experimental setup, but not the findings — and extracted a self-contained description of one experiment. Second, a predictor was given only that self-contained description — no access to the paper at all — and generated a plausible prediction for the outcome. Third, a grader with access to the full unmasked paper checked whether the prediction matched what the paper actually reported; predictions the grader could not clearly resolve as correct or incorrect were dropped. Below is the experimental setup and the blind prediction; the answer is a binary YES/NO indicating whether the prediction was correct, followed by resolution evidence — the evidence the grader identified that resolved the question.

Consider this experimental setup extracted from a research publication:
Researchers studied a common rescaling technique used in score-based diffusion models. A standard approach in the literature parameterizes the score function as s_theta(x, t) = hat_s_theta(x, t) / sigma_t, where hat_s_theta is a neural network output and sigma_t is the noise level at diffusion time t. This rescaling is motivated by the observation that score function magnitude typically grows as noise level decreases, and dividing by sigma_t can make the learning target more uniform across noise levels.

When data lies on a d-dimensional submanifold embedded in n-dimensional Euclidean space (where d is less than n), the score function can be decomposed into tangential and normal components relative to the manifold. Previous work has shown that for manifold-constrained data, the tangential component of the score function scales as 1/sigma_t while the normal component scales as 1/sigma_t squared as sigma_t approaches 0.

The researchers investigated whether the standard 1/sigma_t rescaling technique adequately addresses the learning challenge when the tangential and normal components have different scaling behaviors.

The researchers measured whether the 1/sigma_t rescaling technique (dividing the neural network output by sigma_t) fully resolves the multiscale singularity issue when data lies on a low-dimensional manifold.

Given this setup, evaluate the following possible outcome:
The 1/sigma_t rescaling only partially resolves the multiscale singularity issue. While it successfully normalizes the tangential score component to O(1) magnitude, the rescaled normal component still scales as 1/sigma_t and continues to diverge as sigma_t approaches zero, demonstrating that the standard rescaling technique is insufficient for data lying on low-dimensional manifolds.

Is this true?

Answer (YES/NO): NO